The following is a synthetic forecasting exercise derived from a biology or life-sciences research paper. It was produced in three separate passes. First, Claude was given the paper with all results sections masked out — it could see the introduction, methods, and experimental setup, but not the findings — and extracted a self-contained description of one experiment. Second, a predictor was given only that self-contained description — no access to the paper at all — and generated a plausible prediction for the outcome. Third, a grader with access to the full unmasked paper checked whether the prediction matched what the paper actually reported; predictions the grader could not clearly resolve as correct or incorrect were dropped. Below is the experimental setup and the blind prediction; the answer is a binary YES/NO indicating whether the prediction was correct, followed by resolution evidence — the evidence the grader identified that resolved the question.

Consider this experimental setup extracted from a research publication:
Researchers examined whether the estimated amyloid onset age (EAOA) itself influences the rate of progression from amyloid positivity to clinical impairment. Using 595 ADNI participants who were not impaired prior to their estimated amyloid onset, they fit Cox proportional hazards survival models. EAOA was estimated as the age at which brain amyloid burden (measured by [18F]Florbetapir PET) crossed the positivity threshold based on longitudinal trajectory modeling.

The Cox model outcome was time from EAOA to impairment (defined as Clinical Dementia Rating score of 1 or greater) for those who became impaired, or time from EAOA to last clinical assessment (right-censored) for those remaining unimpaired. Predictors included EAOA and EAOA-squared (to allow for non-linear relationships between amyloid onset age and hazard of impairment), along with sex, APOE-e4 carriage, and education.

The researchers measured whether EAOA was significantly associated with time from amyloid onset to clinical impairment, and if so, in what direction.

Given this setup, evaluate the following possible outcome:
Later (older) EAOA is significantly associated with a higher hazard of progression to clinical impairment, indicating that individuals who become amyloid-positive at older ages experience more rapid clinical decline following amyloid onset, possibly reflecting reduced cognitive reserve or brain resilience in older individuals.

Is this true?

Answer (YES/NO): YES